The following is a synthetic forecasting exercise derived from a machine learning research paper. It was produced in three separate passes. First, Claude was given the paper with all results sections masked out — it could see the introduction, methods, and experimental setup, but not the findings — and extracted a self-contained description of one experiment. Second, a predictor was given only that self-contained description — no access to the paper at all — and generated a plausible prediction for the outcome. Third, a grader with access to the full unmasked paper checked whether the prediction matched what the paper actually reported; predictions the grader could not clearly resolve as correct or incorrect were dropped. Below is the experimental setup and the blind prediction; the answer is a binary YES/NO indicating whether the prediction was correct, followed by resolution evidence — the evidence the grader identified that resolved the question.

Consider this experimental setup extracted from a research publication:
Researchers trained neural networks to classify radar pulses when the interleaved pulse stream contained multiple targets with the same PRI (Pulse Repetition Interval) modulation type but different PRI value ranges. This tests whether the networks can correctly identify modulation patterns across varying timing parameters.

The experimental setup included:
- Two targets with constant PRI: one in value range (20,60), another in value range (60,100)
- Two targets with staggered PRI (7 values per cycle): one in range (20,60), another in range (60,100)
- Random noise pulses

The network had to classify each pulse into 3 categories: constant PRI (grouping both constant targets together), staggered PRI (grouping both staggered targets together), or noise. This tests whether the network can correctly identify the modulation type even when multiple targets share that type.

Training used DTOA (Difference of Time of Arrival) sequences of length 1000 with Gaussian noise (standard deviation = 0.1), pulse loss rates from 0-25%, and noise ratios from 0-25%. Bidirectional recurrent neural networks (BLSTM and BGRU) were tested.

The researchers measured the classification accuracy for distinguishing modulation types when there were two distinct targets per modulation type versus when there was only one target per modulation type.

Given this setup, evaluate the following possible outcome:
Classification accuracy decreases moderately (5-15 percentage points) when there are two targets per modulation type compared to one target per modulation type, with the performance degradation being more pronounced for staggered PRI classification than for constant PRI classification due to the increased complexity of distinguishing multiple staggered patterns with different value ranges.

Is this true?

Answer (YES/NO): NO